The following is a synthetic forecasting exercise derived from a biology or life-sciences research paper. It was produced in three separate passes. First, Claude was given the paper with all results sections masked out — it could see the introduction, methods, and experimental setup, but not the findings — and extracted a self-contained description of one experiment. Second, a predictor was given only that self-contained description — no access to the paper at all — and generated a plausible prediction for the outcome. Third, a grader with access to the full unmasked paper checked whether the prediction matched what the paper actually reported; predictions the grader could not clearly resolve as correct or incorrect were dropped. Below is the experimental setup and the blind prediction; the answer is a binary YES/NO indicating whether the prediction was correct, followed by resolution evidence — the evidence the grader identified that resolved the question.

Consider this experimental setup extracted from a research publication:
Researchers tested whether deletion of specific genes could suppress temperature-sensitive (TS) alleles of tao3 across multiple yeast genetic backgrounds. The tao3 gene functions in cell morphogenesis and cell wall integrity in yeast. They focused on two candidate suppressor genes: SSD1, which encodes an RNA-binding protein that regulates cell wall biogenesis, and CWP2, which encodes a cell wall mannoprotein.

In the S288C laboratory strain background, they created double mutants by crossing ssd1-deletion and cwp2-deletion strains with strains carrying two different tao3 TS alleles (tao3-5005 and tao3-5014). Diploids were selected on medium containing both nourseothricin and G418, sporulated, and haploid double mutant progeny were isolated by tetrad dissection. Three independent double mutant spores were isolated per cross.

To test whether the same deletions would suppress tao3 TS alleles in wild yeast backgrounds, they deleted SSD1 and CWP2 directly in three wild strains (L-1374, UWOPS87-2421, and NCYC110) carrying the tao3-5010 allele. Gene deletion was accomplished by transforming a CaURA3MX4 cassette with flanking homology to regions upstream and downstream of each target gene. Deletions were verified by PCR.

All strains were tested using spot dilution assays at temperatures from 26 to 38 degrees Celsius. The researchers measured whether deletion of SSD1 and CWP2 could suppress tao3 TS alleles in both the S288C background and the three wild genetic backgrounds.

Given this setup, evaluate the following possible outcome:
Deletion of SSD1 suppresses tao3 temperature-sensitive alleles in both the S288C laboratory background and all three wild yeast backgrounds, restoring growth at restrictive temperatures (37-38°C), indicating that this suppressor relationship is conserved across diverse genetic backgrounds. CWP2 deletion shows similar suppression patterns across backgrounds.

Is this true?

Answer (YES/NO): NO